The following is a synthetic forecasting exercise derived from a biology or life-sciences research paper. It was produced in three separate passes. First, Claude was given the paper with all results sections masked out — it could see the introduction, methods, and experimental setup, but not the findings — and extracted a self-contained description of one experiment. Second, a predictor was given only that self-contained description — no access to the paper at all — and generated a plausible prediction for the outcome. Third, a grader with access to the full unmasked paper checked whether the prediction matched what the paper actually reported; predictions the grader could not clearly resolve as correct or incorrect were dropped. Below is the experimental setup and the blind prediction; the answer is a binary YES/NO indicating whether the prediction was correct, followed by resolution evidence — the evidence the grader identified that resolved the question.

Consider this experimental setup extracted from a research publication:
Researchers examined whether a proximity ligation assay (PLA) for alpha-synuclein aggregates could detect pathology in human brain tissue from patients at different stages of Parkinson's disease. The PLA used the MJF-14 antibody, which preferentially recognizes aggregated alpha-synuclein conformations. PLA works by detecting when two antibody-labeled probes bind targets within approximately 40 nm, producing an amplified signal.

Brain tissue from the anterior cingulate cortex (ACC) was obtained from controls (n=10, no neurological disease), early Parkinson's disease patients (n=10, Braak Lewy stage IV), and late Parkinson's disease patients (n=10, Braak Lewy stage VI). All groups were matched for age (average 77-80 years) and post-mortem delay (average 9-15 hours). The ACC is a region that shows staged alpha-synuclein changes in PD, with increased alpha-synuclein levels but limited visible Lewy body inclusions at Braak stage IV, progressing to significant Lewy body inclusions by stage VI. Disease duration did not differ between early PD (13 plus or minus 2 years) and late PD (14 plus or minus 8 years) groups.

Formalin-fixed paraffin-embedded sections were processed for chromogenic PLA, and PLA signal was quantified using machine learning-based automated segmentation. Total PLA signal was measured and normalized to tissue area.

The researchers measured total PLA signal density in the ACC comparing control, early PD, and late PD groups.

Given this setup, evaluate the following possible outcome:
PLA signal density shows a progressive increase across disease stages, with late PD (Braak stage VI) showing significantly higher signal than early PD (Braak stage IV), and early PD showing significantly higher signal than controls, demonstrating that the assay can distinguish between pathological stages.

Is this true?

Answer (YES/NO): NO